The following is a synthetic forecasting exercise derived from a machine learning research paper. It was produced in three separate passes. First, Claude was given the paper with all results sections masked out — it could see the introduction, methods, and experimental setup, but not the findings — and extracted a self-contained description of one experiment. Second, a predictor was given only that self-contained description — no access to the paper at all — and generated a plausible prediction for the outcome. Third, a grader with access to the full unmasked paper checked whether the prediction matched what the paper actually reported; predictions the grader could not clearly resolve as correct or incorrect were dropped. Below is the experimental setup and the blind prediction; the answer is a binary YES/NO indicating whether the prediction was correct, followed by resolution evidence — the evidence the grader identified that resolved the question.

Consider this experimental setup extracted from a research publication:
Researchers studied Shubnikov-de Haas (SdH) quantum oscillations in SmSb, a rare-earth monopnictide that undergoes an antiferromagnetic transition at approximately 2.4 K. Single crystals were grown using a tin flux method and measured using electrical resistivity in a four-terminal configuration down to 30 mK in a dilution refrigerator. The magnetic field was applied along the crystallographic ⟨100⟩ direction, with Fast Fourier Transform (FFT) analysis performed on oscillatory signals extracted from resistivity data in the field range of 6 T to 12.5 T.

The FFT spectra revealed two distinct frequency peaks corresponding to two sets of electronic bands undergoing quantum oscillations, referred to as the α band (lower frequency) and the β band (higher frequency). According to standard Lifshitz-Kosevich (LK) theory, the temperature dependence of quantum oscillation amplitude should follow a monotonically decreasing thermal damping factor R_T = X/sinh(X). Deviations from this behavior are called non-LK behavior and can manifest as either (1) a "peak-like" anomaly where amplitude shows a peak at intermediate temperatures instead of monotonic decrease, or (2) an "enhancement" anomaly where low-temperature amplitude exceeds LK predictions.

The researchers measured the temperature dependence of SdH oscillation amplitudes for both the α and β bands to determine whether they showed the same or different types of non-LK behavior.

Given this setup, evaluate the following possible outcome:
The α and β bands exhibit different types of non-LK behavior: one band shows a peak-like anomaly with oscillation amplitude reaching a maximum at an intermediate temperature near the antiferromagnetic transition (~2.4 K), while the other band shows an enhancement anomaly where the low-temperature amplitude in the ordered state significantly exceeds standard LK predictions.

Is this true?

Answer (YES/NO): YES